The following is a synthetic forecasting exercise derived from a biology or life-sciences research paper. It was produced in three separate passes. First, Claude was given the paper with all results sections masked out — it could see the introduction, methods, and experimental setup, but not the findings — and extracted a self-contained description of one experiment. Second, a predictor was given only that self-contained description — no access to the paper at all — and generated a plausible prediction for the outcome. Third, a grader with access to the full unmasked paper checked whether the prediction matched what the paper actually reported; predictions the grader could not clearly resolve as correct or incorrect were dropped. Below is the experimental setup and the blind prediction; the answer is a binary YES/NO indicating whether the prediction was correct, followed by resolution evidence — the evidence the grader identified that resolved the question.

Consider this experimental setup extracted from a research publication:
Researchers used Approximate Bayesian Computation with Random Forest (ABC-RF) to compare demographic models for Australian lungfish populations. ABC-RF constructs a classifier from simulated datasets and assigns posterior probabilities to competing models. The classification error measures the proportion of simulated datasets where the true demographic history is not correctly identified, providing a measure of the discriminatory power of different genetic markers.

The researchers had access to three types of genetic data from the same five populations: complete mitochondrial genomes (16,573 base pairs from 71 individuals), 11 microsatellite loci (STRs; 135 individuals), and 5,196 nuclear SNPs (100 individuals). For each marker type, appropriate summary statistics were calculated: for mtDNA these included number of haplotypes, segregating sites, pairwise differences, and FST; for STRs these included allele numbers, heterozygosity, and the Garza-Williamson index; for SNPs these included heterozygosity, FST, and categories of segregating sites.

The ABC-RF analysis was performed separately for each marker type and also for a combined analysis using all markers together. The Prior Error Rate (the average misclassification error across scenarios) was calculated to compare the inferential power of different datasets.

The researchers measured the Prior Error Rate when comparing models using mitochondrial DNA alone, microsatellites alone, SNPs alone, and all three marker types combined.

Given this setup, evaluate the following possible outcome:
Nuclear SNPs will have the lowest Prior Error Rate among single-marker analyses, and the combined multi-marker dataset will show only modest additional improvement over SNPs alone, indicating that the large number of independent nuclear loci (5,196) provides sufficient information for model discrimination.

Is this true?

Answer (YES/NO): YES